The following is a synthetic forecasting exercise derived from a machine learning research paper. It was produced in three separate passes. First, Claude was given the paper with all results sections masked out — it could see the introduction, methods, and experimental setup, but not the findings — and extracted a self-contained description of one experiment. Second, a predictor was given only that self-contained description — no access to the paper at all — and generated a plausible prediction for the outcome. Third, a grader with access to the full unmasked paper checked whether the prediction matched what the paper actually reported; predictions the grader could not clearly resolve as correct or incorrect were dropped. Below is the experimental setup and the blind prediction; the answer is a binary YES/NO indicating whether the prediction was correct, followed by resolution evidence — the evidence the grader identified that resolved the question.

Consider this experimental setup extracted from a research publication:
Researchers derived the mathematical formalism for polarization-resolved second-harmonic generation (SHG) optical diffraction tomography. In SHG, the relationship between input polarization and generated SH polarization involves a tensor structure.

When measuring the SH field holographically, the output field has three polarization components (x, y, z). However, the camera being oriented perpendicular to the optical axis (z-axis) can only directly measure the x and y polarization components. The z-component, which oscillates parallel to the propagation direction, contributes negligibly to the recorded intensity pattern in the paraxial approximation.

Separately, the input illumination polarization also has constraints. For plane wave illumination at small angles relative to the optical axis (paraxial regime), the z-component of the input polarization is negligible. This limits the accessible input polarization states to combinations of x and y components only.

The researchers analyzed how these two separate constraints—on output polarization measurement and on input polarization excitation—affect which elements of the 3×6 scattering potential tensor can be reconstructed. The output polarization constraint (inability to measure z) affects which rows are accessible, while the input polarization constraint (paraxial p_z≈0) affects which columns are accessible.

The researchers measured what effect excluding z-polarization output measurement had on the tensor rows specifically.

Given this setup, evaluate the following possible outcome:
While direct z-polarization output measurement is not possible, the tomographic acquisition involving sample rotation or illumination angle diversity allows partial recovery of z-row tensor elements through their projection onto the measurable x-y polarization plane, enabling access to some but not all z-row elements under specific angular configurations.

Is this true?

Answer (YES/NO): NO